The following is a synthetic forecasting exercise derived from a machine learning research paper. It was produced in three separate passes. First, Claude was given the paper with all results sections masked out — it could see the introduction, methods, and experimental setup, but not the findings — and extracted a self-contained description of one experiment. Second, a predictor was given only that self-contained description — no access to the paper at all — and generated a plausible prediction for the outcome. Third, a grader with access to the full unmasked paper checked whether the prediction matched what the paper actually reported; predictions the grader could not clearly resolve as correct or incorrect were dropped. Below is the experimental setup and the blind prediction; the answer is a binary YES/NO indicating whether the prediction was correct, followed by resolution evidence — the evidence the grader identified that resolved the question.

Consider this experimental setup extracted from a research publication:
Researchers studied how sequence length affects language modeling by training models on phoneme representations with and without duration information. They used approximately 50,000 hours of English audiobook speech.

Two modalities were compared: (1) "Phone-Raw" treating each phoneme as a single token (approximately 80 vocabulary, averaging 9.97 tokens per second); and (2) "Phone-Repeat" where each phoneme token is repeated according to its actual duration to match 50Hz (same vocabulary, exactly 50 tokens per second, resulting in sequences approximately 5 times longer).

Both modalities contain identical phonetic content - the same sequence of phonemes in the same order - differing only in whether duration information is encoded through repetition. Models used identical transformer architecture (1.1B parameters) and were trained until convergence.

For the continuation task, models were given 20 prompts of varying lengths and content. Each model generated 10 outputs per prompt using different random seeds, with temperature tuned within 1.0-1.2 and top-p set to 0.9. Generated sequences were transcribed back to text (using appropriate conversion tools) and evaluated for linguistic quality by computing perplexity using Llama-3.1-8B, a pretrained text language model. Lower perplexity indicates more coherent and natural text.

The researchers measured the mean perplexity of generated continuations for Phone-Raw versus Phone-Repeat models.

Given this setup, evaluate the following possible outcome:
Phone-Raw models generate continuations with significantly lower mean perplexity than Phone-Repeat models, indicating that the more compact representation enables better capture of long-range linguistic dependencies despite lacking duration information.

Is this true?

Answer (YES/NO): YES